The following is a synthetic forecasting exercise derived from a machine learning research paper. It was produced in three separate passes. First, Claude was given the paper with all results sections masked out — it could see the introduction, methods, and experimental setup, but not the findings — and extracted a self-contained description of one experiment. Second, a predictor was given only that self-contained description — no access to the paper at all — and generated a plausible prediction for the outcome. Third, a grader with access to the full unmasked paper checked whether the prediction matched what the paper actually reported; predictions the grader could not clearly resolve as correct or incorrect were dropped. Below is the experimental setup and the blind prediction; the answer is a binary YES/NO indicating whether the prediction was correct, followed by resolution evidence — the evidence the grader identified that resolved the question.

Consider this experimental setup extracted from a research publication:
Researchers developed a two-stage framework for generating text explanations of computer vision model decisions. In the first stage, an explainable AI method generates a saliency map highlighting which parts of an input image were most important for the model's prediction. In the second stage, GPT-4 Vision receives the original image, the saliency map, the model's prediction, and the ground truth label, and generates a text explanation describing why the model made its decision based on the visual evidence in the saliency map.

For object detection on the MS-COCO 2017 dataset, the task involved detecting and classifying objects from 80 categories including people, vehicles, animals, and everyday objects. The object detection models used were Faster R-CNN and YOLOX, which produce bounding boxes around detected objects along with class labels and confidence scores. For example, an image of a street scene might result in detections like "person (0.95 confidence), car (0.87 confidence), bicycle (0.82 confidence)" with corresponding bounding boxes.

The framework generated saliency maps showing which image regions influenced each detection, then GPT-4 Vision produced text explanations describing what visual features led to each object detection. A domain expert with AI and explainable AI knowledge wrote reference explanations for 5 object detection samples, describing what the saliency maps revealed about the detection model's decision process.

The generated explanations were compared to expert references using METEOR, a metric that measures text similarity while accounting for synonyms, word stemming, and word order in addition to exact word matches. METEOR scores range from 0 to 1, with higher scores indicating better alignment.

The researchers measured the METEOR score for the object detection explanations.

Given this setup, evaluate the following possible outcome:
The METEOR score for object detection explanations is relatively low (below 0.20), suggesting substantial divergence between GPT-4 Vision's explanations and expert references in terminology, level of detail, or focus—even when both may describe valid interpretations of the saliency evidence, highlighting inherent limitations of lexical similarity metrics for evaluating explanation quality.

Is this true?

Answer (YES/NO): NO